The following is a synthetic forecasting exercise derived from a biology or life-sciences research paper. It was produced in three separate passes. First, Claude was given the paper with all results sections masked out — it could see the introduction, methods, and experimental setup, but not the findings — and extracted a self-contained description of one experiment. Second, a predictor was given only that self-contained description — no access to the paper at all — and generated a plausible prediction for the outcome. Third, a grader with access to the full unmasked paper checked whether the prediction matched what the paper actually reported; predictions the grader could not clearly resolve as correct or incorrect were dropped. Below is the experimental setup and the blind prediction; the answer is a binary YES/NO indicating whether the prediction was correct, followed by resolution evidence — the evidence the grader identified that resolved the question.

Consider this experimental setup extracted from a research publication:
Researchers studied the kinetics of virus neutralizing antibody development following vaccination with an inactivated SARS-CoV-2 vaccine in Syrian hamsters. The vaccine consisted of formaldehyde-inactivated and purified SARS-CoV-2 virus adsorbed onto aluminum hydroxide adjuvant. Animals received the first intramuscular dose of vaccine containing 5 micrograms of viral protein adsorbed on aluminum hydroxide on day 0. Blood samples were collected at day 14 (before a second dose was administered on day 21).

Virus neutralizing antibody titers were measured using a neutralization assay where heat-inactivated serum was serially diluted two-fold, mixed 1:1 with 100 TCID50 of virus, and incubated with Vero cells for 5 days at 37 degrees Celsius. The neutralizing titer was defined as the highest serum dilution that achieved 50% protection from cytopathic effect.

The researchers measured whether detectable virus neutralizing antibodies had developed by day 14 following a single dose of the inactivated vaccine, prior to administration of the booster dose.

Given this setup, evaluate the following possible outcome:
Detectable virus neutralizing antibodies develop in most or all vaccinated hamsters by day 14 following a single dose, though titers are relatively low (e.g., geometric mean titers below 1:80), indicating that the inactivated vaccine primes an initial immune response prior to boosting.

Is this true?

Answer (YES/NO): YES